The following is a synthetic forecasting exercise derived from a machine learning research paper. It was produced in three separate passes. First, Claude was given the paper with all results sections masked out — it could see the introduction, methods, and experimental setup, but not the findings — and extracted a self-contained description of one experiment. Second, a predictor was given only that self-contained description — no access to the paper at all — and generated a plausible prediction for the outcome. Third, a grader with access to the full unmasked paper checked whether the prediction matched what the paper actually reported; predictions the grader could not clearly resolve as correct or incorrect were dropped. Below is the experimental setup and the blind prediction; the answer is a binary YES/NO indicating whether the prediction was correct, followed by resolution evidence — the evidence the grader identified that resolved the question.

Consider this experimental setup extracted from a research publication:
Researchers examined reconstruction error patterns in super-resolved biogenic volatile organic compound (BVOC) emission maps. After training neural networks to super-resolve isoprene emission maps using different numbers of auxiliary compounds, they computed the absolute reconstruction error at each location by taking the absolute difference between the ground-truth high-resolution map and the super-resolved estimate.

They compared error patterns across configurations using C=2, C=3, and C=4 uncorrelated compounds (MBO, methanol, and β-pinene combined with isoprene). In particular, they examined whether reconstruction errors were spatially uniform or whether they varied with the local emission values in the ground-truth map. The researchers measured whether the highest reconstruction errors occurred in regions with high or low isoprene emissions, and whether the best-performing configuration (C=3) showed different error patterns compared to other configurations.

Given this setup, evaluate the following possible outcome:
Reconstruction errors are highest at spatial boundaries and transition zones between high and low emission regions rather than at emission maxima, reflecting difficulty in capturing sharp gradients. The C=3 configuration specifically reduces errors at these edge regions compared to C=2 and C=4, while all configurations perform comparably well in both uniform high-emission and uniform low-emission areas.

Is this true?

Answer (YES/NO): NO